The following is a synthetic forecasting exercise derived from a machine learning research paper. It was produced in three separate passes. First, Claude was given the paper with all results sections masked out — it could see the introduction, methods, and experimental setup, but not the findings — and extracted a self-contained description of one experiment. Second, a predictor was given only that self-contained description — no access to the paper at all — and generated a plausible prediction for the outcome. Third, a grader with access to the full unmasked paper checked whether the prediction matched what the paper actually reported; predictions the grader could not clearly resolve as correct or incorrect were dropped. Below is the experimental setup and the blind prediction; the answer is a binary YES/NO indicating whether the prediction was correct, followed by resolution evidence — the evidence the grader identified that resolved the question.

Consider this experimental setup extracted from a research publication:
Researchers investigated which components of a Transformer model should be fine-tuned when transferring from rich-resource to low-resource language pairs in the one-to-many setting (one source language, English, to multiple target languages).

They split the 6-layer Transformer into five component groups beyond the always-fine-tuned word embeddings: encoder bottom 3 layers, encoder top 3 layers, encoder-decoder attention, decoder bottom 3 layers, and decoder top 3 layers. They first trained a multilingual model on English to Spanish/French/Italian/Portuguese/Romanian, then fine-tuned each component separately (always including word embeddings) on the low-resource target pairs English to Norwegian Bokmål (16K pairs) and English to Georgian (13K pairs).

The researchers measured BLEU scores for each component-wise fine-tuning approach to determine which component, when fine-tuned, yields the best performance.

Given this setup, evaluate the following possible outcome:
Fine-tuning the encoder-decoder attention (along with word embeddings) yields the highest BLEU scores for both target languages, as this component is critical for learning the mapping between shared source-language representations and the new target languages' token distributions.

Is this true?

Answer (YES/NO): NO